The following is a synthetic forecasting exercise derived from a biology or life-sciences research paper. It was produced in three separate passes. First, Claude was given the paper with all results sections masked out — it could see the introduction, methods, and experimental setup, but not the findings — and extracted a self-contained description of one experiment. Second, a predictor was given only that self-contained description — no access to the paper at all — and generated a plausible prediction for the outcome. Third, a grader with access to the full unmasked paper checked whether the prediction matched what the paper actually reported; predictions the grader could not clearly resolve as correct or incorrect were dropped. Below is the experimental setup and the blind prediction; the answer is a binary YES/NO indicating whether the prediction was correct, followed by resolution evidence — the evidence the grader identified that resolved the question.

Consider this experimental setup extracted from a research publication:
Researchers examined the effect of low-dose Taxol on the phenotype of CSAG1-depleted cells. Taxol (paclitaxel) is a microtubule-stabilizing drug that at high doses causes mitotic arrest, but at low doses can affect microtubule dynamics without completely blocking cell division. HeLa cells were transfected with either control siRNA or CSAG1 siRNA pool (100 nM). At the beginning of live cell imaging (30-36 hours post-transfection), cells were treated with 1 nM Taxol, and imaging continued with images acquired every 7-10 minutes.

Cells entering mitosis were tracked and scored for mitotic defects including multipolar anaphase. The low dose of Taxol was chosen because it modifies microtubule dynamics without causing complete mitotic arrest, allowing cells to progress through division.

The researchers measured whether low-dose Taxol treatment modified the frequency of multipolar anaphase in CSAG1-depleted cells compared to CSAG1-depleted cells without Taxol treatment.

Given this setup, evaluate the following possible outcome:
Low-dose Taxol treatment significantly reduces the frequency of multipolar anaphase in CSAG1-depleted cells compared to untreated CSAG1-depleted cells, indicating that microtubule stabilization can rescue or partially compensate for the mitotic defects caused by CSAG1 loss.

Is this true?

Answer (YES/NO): NO